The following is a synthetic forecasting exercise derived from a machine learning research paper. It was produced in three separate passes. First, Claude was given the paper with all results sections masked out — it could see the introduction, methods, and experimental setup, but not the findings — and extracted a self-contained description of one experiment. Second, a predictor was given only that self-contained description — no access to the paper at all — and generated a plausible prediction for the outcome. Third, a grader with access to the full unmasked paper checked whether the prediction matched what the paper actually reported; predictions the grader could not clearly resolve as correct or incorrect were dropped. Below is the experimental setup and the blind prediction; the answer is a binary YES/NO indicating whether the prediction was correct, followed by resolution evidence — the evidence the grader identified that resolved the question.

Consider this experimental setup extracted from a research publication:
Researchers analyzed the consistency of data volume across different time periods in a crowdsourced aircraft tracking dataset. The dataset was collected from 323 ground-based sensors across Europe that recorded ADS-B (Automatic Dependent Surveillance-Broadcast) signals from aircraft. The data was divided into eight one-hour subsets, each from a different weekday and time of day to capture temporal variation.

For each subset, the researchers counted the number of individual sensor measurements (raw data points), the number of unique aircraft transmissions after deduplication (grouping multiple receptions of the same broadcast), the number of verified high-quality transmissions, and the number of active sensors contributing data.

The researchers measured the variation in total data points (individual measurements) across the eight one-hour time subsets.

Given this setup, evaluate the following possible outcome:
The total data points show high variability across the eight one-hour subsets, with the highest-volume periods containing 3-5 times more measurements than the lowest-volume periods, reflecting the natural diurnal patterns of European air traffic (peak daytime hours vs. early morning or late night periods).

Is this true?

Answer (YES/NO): NO